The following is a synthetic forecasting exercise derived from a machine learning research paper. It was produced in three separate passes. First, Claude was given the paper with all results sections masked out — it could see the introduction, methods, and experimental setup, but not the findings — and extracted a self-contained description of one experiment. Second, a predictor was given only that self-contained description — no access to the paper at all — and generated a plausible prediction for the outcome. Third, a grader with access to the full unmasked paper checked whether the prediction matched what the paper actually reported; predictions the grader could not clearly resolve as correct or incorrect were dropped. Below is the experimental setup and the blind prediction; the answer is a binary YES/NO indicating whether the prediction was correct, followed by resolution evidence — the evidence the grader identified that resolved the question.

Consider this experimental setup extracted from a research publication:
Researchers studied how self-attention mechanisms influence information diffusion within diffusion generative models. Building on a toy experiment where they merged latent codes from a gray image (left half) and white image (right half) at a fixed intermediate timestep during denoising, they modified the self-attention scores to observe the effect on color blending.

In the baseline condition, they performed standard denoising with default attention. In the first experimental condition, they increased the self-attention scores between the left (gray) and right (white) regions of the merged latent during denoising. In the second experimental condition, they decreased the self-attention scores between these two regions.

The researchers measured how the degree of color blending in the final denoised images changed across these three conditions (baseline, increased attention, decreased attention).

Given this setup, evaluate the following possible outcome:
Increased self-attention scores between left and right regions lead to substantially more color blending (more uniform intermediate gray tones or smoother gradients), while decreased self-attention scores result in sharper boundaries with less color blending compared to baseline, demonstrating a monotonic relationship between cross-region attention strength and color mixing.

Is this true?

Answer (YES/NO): YES